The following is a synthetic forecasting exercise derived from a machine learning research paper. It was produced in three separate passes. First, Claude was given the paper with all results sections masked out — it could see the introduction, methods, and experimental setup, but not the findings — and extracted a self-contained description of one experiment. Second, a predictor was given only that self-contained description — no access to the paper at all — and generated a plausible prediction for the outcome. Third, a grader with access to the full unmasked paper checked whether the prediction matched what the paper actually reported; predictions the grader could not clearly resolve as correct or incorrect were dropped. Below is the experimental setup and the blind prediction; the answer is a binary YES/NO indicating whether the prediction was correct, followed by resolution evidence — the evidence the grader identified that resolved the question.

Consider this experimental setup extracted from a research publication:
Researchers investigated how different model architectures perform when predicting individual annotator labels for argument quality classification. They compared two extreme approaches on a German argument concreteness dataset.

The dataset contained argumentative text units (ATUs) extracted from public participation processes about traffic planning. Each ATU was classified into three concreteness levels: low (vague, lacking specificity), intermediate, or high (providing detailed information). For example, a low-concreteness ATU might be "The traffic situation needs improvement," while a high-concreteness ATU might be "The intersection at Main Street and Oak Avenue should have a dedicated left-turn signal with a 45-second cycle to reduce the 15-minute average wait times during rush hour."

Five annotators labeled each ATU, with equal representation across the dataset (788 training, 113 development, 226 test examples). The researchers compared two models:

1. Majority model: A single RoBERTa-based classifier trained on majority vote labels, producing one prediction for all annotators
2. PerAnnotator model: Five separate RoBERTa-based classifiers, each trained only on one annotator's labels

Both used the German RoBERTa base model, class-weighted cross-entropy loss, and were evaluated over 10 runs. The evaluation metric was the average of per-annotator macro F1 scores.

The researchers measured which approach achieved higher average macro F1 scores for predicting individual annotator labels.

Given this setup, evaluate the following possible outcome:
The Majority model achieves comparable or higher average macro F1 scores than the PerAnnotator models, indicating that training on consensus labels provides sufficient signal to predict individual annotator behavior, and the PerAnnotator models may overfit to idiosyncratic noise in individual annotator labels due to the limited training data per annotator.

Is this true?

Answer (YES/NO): NO